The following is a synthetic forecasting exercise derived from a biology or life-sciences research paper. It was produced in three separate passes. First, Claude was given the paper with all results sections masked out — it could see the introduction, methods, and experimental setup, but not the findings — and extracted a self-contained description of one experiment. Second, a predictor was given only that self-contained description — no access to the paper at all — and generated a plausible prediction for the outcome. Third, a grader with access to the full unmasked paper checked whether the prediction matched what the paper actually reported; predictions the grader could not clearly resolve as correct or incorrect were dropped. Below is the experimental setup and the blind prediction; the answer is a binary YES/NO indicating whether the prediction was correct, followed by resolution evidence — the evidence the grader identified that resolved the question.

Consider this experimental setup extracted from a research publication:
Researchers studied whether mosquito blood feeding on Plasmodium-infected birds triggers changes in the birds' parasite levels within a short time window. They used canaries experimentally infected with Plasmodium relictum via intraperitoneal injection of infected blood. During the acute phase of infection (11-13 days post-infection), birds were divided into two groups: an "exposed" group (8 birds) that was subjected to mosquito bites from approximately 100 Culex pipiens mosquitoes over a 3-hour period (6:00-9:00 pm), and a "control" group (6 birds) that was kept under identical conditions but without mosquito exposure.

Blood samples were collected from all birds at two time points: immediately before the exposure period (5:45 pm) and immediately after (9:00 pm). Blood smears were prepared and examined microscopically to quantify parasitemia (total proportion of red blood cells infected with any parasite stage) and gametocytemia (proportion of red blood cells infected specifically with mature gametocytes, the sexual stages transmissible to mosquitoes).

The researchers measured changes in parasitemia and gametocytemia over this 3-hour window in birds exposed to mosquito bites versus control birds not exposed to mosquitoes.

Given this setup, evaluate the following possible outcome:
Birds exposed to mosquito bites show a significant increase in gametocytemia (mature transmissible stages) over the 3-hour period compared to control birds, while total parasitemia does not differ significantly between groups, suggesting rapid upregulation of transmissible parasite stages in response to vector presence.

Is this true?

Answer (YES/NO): NO